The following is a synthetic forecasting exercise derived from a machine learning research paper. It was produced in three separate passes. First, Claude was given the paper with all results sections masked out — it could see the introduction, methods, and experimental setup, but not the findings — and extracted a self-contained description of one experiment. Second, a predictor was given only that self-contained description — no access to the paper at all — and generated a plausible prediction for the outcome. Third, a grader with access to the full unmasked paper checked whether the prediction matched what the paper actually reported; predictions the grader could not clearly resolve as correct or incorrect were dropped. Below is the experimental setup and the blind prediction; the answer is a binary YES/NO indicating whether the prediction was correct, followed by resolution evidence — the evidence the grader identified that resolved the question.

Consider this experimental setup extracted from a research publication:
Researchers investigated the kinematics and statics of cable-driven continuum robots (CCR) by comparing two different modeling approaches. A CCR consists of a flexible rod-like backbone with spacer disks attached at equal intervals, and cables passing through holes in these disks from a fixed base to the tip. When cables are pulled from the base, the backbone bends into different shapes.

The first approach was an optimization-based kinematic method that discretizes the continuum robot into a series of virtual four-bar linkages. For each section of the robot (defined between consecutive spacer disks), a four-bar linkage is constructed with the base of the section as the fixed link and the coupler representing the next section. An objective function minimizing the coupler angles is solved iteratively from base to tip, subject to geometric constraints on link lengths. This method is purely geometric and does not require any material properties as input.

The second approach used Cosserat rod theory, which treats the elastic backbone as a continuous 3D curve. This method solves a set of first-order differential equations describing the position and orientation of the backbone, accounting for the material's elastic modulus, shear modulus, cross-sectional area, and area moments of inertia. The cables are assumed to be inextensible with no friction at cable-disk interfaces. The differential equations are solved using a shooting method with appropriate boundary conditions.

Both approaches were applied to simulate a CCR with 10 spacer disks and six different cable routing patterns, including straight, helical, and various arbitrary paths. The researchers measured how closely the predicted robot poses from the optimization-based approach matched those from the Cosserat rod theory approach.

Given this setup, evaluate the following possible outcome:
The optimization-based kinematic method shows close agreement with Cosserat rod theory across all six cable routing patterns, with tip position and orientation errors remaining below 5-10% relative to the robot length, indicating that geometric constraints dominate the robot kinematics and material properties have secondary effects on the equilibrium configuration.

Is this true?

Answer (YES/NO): YES